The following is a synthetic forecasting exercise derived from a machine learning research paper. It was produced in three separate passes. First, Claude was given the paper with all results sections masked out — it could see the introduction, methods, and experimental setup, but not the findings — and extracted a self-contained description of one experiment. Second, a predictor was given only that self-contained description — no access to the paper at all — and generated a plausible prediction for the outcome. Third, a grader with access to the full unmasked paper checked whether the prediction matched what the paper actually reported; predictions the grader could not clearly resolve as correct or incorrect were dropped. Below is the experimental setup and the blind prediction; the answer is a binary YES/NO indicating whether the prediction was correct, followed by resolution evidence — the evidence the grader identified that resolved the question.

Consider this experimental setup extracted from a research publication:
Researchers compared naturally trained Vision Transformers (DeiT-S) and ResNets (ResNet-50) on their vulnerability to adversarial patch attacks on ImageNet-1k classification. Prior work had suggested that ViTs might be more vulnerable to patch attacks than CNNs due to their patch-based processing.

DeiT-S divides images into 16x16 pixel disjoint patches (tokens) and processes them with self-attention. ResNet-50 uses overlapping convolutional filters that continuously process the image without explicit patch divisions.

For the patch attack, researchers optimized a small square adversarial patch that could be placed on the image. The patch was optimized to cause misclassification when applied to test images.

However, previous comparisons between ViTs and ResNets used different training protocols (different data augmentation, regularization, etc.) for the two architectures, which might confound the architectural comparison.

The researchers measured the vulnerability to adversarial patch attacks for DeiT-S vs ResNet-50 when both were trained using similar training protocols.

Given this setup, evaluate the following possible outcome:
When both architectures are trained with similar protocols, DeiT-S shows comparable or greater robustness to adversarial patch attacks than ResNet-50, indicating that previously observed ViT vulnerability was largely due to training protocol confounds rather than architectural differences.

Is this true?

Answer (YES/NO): YES